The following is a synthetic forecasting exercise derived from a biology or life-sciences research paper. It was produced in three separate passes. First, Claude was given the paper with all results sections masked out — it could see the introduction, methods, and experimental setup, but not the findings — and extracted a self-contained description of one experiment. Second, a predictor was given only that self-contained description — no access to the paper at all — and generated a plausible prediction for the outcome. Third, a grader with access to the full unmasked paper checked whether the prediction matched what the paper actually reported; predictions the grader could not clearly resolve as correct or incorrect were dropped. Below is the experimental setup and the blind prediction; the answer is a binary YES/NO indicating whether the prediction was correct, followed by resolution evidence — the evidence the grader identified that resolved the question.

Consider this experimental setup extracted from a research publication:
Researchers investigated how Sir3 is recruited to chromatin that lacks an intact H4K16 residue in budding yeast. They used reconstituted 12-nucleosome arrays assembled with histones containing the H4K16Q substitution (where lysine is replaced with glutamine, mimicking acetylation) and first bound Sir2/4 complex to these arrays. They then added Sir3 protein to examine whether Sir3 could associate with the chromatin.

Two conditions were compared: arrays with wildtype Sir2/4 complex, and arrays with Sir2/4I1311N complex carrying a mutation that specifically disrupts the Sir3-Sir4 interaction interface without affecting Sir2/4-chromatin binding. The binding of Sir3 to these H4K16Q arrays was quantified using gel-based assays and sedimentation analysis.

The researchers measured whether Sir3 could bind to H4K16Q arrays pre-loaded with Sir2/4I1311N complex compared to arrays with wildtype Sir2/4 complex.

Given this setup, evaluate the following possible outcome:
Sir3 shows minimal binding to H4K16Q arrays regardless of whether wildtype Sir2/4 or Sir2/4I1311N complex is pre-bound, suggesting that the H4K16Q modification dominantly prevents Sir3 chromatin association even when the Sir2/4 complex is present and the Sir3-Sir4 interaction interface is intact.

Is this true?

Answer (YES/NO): NO